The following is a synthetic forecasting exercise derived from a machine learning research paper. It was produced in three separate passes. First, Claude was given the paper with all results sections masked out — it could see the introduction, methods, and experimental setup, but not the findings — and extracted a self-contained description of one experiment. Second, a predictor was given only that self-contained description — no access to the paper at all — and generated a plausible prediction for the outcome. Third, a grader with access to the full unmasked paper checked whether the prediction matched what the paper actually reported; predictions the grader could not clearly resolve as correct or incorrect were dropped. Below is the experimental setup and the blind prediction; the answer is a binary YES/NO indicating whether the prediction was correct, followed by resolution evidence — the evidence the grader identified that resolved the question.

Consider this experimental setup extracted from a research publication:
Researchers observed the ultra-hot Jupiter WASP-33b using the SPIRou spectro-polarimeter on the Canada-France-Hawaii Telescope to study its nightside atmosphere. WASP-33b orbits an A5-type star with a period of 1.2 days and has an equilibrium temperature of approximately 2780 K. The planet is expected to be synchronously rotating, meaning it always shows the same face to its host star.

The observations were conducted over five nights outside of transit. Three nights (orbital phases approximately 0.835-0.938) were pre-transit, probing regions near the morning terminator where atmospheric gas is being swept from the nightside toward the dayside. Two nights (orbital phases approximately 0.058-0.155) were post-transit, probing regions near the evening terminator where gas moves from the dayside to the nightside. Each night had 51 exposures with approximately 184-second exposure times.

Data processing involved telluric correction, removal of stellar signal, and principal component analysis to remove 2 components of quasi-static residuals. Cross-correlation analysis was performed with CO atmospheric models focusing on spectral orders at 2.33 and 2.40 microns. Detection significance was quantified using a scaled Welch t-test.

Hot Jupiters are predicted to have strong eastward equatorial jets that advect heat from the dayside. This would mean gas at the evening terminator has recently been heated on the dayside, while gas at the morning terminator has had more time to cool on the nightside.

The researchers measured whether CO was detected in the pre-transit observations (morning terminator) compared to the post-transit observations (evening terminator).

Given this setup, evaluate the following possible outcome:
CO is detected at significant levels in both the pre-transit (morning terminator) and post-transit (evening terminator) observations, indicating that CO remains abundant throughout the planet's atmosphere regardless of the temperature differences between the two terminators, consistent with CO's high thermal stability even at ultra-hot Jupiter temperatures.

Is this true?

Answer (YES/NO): NO